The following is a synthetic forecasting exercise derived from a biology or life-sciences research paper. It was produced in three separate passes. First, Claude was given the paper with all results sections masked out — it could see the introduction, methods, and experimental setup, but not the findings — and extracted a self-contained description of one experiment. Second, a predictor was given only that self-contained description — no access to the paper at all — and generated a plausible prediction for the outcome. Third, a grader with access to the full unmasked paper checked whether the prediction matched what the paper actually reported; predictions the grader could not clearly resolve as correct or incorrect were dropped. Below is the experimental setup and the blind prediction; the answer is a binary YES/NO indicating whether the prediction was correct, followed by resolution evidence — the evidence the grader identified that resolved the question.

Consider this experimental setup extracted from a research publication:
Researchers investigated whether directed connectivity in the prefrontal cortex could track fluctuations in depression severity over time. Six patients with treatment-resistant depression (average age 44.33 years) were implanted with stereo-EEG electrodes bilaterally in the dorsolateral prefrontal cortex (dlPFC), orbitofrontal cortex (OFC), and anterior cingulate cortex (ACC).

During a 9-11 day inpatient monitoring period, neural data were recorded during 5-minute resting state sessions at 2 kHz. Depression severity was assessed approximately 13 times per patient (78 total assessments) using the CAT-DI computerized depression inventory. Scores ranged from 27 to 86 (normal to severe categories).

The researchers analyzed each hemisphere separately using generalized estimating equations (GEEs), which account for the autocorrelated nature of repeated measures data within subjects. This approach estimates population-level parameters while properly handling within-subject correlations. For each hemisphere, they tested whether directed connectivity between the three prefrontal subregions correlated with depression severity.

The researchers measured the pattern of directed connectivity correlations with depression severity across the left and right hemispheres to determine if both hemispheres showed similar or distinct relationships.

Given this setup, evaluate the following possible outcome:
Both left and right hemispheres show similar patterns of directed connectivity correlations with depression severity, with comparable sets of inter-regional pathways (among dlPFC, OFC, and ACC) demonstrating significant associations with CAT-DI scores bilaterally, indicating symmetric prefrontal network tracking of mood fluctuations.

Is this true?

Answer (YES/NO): NO